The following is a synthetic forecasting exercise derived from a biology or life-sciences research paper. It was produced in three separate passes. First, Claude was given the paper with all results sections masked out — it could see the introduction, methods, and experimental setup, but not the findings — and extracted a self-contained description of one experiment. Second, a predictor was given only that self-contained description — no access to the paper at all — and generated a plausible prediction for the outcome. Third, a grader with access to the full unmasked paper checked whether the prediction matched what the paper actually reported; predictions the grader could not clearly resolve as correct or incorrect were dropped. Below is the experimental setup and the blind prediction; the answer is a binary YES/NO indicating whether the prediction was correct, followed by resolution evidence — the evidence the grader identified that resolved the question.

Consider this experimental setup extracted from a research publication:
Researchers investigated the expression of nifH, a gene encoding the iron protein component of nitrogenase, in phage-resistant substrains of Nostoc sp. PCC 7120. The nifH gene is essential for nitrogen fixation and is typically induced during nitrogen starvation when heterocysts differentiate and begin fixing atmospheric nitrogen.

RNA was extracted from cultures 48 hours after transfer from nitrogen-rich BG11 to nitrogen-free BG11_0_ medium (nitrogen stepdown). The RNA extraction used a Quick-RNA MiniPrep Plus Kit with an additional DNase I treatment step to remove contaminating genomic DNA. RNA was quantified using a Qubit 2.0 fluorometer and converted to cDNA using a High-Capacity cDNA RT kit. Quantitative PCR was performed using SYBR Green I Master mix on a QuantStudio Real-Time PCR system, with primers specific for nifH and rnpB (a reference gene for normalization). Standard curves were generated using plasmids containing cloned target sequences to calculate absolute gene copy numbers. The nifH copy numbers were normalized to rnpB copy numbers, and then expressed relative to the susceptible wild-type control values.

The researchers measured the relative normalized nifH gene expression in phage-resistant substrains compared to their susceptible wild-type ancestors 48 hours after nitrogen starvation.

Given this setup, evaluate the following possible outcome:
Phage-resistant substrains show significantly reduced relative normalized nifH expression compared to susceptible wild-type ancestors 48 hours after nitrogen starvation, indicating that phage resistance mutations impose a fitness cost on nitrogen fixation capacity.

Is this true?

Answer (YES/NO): YES